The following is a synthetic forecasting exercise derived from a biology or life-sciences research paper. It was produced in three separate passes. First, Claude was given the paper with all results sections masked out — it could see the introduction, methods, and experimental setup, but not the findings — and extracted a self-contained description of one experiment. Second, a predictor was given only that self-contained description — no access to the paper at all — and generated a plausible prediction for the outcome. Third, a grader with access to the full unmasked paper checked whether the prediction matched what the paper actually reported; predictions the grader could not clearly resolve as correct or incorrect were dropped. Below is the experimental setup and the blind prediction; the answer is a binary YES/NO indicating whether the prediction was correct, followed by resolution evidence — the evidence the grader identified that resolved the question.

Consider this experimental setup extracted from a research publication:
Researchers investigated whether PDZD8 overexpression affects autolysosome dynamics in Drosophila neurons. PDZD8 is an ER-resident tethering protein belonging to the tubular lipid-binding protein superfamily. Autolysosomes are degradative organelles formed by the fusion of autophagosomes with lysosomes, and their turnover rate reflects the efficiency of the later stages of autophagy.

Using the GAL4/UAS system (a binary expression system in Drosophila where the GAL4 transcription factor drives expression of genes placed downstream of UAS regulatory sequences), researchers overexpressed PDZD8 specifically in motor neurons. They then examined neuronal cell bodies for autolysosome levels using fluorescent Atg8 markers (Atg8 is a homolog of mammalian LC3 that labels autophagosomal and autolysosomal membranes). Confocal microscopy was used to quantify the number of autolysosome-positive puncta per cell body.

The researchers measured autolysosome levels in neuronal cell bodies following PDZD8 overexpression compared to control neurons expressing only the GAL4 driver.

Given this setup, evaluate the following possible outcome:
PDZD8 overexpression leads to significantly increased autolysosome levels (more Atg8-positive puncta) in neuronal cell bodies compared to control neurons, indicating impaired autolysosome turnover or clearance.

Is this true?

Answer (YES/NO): NO